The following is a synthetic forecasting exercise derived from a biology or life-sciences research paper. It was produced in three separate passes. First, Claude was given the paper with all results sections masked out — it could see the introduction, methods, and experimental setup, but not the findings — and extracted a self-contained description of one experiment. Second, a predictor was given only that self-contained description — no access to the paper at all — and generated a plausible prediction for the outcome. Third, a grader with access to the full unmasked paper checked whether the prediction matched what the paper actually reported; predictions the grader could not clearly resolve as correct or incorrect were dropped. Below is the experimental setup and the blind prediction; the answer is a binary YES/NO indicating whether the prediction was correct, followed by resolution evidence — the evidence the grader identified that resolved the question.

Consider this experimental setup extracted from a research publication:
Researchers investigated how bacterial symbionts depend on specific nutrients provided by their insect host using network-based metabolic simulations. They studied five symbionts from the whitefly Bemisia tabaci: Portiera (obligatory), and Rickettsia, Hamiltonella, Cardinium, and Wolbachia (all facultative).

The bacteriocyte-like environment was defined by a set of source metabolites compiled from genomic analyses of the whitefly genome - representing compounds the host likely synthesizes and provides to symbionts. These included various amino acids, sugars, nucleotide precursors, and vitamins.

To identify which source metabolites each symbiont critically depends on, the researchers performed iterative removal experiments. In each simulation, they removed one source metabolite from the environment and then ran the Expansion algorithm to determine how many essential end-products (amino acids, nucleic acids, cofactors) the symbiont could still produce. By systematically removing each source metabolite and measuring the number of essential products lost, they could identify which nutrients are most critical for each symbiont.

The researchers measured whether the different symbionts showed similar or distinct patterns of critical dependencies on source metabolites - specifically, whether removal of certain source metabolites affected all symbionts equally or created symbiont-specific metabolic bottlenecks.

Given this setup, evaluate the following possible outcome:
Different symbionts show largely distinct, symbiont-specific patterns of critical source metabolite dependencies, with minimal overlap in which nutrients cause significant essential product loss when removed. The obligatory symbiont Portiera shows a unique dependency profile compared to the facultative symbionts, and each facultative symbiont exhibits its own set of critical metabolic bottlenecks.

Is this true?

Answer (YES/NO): NO